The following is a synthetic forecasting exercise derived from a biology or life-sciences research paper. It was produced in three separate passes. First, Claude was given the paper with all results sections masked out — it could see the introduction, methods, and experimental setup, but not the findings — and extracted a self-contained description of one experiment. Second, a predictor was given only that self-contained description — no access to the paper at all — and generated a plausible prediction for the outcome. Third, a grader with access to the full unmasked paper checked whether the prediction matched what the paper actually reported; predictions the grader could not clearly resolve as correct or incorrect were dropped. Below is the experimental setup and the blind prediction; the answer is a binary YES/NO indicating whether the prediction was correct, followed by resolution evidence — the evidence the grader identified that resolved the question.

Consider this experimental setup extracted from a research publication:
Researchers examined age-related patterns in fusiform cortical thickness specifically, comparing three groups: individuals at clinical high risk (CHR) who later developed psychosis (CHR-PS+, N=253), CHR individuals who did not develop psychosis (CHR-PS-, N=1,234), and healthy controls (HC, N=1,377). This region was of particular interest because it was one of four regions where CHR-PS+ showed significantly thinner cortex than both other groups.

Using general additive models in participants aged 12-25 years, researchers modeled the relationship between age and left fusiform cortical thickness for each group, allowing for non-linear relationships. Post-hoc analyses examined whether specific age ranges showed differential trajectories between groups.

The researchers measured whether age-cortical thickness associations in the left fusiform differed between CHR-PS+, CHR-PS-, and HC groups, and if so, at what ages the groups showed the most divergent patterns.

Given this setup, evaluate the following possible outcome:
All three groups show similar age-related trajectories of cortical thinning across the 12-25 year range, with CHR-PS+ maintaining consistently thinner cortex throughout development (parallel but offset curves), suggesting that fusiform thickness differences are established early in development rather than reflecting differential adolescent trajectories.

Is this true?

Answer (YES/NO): NO